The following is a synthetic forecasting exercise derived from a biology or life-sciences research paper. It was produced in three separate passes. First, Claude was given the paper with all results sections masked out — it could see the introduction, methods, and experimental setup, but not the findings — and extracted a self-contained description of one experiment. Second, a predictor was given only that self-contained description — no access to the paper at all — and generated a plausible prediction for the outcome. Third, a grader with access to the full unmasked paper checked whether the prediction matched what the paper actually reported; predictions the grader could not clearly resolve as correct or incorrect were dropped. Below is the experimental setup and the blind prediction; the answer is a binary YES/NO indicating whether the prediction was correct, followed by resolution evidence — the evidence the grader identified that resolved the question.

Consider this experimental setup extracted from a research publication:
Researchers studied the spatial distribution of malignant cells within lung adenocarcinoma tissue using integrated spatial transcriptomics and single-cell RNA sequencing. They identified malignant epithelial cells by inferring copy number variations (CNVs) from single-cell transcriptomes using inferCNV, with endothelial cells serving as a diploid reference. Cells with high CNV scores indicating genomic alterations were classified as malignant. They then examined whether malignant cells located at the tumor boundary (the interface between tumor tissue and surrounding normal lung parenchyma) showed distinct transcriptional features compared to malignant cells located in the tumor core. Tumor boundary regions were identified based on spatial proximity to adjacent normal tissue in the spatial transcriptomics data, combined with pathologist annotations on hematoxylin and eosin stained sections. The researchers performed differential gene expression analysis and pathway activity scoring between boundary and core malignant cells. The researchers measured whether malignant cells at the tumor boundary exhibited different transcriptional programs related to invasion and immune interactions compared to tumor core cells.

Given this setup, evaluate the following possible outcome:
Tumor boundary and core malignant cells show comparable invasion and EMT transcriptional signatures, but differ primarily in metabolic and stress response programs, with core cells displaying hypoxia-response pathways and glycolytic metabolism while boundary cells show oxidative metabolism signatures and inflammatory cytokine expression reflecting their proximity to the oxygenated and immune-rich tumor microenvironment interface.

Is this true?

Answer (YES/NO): NO